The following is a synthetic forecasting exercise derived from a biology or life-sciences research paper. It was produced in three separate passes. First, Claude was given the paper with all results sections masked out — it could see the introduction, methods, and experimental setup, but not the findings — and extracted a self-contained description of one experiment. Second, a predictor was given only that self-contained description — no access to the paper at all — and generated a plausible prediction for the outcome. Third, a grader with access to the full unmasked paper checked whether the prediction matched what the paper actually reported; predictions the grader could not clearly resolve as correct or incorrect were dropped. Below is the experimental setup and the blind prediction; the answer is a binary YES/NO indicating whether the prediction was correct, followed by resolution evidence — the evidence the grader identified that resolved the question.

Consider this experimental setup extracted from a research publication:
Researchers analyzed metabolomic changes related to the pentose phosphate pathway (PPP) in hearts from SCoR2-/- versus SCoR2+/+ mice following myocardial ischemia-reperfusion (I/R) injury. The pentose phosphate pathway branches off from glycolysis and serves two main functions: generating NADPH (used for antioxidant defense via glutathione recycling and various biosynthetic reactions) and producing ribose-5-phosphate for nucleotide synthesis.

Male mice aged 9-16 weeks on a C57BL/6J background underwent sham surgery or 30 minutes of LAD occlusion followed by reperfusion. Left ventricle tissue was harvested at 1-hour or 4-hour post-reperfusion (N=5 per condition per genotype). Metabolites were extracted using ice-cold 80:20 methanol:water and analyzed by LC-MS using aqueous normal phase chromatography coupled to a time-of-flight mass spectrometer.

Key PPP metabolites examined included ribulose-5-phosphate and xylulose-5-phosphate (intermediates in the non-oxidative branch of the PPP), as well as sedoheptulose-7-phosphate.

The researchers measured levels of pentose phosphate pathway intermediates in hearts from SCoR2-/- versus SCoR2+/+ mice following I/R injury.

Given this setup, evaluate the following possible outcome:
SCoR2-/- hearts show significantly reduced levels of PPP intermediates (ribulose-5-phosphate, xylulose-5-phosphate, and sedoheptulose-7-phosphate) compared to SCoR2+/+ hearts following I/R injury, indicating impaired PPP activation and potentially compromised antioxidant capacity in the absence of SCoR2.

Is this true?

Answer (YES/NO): NO